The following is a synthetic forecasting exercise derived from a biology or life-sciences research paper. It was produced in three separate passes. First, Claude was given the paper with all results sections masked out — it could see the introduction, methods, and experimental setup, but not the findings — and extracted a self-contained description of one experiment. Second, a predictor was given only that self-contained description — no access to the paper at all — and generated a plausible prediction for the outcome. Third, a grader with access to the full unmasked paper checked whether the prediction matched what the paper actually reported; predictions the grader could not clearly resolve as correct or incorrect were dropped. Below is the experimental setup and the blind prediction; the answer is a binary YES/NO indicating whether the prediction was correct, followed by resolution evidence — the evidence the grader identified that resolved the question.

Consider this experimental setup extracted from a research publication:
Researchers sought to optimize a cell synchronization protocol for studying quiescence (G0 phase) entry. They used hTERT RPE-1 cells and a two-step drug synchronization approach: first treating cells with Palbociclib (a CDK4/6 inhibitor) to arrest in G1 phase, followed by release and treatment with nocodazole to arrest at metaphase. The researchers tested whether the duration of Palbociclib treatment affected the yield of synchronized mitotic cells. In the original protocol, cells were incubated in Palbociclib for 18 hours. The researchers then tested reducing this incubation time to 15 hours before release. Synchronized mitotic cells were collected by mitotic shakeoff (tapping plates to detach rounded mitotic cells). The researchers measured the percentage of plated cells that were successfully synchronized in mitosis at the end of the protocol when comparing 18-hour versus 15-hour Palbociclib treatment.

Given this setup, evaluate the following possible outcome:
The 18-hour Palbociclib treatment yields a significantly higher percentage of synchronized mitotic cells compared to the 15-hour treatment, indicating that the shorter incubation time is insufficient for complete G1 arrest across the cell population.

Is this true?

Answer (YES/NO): NO